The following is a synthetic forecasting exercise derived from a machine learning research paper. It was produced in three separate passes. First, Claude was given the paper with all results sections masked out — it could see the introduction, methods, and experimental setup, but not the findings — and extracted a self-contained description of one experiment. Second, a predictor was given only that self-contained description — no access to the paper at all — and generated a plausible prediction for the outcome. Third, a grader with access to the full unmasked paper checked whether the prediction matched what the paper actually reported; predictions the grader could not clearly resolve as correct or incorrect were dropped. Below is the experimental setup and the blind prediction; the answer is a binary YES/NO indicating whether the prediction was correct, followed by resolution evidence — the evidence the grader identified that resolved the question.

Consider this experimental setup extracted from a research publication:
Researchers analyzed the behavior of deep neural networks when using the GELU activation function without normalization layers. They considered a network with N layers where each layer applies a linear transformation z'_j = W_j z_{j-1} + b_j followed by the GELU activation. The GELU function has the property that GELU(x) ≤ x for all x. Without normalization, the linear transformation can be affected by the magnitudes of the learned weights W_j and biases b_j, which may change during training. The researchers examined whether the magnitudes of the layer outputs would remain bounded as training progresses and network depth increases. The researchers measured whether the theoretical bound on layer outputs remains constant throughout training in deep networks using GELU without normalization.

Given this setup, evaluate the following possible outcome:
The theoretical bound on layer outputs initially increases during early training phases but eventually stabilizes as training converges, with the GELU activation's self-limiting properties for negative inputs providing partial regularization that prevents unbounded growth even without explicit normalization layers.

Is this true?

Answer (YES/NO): NO